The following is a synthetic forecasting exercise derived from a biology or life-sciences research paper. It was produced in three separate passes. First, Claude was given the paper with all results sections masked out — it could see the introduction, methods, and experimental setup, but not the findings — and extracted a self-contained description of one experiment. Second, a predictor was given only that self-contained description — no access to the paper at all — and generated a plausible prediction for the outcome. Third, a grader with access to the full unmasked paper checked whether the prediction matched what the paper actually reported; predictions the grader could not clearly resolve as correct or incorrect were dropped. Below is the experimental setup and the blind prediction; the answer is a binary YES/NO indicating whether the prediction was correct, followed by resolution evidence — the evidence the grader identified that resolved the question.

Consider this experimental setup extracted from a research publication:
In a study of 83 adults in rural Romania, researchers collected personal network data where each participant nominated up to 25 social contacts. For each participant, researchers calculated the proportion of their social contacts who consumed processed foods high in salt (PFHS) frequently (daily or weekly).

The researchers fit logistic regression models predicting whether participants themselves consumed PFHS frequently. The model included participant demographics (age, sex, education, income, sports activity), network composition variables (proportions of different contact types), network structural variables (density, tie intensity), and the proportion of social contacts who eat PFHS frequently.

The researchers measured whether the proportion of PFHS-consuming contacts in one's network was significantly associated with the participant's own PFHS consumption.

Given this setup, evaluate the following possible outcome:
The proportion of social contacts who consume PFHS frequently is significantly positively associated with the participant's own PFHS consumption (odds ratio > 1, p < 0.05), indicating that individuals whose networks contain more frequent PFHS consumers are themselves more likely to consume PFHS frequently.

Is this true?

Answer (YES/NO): YES